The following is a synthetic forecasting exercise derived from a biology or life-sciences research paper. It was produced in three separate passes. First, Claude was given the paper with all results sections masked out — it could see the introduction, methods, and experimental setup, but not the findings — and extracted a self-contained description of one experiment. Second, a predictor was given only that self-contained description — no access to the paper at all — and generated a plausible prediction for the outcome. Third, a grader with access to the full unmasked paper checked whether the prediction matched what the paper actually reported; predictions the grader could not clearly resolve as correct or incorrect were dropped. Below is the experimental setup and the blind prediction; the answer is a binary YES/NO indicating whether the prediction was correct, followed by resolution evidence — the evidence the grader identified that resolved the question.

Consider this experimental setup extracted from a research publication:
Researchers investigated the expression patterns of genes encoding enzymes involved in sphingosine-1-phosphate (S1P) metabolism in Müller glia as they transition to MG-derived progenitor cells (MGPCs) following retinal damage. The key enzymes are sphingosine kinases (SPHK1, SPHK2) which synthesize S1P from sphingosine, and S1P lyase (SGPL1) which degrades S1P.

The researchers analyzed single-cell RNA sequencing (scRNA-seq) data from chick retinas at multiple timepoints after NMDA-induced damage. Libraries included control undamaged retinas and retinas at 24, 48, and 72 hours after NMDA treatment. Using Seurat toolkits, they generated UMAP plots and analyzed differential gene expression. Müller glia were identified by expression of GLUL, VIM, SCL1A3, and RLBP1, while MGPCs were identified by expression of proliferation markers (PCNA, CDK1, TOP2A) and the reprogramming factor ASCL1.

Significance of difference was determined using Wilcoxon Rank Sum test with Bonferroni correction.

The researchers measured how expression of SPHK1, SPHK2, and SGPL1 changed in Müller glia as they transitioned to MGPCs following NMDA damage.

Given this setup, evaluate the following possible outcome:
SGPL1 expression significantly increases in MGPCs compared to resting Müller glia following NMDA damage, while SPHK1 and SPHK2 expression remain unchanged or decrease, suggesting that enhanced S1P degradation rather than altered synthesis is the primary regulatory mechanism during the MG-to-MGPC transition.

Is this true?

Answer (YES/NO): NO